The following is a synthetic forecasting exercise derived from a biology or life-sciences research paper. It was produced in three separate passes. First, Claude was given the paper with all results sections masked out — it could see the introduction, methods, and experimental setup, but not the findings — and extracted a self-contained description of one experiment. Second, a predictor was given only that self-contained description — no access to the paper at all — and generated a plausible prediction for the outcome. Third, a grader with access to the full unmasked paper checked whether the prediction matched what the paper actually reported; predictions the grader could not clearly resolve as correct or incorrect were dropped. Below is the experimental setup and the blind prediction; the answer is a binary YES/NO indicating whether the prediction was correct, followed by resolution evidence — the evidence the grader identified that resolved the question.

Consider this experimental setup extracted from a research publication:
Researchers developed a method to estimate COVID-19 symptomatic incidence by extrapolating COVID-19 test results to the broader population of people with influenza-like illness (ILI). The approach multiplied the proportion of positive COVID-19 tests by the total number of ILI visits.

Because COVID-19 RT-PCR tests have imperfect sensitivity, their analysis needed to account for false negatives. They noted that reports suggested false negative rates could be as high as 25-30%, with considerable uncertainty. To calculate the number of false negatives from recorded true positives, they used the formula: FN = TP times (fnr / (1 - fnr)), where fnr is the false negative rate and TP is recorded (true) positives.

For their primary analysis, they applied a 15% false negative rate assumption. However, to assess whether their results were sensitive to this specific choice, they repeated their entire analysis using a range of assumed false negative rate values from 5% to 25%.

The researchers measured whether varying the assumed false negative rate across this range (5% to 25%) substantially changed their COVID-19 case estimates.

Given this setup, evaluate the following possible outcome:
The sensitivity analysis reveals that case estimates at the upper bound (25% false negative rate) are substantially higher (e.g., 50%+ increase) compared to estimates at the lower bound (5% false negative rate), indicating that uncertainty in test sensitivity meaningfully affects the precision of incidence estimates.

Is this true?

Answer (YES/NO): NO